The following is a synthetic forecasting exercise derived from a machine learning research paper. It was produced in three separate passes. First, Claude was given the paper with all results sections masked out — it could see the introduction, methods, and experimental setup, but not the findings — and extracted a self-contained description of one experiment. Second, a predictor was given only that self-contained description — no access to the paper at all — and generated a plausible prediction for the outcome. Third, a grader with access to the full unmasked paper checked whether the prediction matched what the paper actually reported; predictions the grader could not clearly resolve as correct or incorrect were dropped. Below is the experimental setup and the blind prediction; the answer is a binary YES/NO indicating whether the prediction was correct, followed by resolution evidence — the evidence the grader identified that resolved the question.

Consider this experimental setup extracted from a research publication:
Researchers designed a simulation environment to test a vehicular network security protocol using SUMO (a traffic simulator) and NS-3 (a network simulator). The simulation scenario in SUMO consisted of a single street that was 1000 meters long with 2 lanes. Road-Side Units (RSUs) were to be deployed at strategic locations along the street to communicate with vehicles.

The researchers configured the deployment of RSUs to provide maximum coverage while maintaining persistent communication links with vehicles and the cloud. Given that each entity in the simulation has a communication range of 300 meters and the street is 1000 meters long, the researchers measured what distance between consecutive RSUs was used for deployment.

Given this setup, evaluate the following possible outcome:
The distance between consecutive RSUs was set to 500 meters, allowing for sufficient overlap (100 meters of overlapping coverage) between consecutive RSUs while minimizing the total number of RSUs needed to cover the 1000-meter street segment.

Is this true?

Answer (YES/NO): NO